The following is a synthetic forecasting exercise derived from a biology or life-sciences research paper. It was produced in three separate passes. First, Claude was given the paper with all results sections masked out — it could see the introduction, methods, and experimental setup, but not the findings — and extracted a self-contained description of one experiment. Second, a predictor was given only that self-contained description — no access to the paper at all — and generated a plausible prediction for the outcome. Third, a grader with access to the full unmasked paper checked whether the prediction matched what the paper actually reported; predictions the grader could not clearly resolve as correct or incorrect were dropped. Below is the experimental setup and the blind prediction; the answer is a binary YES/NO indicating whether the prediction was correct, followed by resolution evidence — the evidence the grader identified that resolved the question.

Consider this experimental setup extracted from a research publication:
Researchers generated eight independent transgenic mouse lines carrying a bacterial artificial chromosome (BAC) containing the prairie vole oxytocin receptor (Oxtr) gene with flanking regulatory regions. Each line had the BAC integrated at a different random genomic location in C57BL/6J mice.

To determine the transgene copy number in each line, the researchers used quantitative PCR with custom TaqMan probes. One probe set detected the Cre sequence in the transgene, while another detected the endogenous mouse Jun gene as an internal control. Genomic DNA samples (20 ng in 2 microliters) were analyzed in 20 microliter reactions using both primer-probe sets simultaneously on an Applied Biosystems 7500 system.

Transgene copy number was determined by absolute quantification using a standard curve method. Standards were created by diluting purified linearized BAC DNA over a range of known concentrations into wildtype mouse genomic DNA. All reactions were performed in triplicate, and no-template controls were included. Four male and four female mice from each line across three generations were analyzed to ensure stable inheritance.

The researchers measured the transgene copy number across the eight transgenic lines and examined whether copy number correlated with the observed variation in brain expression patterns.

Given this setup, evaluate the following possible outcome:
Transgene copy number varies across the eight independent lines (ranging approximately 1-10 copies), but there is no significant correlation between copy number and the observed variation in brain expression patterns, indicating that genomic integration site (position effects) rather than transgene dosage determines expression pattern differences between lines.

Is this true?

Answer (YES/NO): YES